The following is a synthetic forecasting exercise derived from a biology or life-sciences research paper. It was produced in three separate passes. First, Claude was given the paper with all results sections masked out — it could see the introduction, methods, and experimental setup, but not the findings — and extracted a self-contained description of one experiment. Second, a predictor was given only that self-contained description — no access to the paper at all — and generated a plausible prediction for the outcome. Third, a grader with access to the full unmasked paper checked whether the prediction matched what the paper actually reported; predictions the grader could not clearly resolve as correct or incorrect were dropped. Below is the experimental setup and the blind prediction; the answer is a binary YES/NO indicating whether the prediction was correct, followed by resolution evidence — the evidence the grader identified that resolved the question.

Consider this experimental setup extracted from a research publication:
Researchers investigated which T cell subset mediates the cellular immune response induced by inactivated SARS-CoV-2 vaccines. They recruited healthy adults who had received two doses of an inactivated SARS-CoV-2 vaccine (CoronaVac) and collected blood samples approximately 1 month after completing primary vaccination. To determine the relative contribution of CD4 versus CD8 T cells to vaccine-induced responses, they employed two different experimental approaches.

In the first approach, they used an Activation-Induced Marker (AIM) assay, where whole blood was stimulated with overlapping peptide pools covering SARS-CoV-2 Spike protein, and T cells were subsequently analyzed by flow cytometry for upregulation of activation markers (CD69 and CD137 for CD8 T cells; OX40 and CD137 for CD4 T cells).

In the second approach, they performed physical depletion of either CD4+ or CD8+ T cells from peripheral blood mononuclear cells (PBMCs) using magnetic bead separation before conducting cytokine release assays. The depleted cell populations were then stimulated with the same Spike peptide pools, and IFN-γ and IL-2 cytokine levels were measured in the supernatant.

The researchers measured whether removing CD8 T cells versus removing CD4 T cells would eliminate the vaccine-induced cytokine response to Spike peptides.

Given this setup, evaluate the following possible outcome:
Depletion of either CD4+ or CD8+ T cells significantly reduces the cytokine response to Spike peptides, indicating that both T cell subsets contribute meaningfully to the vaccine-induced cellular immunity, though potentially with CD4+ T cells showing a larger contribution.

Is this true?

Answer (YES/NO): NO